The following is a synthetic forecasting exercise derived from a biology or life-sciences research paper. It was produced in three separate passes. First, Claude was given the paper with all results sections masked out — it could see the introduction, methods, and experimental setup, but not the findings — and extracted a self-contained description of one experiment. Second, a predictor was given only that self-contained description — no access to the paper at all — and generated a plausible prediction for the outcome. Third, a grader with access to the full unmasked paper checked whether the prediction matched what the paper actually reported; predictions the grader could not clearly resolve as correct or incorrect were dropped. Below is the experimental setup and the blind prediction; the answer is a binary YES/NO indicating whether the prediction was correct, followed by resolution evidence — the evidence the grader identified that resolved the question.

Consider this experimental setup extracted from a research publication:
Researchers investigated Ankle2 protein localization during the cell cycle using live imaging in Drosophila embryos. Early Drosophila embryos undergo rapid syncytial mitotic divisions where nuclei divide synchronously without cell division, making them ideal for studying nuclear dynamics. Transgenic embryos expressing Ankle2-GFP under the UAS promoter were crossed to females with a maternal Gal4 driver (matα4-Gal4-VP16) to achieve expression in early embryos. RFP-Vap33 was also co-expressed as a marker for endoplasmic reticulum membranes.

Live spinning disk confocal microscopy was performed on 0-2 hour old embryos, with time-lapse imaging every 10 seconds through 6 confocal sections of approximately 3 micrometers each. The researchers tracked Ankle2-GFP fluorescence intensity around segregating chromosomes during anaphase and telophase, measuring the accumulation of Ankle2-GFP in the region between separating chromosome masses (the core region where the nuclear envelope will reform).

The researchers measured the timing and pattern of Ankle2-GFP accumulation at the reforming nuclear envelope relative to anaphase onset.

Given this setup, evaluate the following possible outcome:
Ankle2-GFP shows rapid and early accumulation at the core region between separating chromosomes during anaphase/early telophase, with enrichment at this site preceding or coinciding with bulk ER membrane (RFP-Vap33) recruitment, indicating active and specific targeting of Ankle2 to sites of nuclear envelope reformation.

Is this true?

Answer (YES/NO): NO